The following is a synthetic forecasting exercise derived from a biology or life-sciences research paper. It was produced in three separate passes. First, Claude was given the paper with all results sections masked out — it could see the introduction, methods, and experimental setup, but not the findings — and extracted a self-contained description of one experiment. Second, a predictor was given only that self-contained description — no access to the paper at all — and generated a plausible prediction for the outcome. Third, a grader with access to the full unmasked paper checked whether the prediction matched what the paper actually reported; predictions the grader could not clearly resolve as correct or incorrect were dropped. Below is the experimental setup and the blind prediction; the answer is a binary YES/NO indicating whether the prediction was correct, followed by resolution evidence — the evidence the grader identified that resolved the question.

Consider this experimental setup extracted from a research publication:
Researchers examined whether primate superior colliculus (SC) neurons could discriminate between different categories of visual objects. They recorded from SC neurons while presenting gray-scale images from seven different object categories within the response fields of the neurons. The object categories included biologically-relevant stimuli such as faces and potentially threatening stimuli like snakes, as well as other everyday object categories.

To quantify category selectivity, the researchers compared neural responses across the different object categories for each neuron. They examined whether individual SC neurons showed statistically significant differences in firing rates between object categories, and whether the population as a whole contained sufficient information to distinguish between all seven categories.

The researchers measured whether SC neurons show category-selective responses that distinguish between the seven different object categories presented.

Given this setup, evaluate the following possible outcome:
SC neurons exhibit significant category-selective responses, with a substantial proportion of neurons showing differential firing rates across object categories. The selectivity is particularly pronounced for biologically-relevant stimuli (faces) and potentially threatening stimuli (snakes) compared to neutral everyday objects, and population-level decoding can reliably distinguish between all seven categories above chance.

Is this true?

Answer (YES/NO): NO